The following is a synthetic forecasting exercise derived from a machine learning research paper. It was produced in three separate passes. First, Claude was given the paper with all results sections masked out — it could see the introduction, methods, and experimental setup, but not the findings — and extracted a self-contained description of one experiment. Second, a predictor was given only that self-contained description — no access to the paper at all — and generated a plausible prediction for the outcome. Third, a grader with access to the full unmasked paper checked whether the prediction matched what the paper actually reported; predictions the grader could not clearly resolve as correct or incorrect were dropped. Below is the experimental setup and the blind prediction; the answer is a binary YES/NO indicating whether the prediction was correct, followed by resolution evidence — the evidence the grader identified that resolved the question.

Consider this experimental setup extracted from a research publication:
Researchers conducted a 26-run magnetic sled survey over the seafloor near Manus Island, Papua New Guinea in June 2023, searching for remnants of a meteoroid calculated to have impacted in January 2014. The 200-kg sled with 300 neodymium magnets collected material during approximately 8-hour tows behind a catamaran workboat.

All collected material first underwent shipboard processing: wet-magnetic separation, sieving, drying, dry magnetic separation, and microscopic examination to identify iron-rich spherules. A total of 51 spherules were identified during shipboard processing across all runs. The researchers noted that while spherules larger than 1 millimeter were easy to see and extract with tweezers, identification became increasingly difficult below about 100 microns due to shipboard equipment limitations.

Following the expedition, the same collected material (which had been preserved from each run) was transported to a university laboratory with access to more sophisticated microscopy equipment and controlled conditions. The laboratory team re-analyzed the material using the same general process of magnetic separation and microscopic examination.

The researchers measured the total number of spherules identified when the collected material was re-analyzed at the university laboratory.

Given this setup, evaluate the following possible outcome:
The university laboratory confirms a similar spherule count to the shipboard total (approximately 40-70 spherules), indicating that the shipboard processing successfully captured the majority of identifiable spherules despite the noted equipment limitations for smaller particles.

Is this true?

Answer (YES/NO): NO